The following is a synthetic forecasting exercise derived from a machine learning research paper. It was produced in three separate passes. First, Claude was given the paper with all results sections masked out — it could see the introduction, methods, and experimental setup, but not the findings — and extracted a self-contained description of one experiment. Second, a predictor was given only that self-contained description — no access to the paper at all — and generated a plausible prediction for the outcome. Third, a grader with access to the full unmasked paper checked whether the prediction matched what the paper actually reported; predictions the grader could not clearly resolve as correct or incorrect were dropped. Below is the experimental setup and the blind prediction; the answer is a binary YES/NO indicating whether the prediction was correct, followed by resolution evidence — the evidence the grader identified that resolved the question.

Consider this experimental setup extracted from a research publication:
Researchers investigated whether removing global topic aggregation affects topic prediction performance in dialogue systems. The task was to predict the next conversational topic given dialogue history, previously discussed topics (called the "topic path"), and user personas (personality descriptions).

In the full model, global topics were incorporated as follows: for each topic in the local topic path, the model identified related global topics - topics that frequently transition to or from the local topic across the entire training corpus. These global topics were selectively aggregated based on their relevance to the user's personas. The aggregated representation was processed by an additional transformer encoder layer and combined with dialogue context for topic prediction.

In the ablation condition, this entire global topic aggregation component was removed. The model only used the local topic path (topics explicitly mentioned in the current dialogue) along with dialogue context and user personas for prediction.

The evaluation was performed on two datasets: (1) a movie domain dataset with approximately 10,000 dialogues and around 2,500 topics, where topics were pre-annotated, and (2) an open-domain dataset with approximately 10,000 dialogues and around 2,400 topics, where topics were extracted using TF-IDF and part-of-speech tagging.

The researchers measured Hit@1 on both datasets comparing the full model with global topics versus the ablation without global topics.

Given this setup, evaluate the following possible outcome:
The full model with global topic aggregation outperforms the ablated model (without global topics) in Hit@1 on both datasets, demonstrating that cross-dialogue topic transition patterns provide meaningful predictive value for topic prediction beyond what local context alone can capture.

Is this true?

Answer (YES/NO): YES